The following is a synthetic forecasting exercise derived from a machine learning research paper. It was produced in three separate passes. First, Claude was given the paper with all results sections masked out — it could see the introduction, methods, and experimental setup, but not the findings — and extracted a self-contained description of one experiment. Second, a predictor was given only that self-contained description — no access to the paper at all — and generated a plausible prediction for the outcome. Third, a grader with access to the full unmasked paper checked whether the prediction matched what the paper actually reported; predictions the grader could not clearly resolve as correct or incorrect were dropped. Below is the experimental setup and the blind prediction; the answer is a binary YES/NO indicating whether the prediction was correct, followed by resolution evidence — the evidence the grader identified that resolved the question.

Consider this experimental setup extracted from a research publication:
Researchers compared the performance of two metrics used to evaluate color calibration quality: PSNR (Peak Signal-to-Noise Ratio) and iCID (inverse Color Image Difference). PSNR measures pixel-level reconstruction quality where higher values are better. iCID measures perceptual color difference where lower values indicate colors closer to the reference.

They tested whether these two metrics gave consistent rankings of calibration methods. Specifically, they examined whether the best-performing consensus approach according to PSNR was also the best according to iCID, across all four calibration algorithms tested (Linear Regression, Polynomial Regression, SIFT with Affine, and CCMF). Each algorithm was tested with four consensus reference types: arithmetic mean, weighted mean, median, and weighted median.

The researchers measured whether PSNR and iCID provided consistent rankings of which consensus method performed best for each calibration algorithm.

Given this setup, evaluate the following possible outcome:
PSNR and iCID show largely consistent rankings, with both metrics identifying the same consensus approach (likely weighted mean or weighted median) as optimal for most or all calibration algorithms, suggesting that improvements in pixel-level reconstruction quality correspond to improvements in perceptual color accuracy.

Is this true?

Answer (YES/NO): NO